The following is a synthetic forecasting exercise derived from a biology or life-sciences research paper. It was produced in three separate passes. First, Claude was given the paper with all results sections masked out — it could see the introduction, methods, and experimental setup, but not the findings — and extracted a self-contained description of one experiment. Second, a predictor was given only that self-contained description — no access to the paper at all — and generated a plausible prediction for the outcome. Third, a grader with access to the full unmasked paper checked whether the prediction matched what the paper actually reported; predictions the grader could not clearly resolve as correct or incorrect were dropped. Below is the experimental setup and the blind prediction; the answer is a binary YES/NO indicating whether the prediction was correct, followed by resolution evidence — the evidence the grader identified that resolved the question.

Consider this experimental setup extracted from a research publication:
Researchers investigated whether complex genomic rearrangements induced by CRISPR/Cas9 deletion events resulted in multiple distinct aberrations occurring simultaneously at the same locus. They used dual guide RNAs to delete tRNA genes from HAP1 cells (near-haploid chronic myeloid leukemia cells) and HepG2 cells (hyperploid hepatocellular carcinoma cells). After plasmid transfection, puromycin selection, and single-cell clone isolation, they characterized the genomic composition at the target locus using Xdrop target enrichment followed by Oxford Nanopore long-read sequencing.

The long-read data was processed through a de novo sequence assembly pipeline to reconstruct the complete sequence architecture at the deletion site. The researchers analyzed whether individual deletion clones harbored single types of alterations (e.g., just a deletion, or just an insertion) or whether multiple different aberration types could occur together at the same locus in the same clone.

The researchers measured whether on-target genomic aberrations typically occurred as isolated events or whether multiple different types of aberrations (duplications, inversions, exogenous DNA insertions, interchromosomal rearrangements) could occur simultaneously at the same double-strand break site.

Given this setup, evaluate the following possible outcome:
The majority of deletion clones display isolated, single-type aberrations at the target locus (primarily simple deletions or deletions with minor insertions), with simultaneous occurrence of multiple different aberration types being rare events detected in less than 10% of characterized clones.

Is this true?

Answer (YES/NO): NO